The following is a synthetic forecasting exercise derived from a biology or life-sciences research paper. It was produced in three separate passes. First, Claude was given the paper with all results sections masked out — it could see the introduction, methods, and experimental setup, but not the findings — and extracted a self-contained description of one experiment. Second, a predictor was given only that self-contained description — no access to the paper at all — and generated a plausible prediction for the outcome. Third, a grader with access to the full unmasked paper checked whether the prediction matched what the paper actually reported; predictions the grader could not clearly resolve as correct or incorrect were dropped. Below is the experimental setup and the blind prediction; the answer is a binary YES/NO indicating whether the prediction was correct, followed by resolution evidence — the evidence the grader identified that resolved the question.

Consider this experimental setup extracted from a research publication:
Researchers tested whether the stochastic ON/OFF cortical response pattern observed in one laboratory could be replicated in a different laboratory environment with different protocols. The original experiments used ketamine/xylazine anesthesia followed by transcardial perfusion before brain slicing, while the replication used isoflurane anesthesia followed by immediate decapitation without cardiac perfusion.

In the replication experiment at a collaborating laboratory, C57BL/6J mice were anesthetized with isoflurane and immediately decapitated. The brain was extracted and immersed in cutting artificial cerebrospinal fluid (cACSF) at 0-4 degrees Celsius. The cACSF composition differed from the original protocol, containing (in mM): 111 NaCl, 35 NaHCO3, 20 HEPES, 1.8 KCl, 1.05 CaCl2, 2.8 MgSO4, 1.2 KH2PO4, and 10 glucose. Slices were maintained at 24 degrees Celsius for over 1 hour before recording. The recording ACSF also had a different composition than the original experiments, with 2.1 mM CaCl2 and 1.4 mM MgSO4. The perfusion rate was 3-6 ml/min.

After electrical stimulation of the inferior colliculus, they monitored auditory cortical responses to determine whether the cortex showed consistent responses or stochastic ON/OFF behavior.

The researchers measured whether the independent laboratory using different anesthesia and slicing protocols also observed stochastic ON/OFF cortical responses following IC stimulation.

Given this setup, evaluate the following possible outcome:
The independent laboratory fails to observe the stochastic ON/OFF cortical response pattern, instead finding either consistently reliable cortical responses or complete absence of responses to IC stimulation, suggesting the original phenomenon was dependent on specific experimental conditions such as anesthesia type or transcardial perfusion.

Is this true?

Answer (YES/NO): NO